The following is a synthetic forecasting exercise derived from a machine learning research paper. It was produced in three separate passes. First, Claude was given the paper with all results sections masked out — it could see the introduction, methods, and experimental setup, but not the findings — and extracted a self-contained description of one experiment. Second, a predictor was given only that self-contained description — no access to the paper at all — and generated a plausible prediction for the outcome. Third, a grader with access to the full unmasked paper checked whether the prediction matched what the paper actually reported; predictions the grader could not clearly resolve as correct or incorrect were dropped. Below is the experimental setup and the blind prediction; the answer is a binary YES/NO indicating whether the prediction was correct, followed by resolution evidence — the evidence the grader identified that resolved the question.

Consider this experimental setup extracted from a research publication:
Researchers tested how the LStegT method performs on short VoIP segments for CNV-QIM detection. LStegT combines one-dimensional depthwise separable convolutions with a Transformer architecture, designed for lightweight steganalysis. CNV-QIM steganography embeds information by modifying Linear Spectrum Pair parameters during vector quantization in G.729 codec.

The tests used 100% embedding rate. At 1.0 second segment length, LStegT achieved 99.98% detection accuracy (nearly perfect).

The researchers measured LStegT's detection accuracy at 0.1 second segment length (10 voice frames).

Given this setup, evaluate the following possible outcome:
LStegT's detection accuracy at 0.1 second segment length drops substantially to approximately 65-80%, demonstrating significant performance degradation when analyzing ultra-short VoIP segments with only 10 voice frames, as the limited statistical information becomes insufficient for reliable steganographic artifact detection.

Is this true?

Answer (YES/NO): NO